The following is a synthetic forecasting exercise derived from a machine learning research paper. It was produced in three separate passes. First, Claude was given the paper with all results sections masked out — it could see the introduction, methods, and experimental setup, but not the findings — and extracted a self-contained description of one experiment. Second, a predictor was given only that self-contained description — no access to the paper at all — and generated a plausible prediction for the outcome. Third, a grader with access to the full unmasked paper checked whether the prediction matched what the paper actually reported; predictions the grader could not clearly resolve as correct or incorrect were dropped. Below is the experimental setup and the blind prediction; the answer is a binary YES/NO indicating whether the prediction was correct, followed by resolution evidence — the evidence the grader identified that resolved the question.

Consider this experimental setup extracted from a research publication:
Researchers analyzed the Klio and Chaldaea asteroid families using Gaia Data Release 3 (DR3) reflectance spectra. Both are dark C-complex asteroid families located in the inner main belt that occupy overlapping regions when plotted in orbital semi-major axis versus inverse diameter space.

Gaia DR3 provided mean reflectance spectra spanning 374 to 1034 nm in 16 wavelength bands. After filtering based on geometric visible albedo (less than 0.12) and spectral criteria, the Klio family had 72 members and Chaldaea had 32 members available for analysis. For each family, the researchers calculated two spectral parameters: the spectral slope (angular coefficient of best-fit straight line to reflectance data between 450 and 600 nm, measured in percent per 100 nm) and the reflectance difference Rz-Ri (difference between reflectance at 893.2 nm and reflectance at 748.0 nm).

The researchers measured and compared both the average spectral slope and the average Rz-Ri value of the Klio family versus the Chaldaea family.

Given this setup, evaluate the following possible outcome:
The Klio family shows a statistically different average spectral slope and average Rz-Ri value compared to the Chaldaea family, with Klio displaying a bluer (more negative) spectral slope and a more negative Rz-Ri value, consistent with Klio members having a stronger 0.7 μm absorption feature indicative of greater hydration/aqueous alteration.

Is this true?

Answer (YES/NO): NO